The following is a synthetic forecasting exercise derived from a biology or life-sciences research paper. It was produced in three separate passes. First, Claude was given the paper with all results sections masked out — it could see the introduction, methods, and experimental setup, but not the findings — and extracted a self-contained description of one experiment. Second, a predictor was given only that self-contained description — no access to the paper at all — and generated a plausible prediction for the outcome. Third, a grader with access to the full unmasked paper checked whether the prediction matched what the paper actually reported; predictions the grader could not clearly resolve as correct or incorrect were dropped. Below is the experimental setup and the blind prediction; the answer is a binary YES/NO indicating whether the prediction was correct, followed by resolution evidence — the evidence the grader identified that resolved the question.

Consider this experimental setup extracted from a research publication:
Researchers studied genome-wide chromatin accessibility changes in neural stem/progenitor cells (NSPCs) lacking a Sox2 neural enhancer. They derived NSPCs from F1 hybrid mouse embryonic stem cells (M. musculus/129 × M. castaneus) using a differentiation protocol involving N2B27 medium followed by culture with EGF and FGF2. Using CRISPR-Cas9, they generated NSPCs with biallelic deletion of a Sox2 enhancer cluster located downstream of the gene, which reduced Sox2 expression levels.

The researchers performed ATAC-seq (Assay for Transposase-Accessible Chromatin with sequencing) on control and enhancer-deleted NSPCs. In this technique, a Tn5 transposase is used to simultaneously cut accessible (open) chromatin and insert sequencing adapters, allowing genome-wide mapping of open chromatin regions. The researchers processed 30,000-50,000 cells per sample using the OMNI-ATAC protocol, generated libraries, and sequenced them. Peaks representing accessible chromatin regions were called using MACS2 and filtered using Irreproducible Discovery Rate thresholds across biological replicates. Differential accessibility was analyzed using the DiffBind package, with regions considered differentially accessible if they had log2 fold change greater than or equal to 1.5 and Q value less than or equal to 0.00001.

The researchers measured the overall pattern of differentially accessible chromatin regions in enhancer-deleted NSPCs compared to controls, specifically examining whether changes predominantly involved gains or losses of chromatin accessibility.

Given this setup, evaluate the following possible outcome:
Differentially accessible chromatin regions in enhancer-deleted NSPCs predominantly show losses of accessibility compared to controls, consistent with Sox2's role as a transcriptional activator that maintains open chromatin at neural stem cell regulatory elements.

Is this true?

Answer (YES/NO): NO